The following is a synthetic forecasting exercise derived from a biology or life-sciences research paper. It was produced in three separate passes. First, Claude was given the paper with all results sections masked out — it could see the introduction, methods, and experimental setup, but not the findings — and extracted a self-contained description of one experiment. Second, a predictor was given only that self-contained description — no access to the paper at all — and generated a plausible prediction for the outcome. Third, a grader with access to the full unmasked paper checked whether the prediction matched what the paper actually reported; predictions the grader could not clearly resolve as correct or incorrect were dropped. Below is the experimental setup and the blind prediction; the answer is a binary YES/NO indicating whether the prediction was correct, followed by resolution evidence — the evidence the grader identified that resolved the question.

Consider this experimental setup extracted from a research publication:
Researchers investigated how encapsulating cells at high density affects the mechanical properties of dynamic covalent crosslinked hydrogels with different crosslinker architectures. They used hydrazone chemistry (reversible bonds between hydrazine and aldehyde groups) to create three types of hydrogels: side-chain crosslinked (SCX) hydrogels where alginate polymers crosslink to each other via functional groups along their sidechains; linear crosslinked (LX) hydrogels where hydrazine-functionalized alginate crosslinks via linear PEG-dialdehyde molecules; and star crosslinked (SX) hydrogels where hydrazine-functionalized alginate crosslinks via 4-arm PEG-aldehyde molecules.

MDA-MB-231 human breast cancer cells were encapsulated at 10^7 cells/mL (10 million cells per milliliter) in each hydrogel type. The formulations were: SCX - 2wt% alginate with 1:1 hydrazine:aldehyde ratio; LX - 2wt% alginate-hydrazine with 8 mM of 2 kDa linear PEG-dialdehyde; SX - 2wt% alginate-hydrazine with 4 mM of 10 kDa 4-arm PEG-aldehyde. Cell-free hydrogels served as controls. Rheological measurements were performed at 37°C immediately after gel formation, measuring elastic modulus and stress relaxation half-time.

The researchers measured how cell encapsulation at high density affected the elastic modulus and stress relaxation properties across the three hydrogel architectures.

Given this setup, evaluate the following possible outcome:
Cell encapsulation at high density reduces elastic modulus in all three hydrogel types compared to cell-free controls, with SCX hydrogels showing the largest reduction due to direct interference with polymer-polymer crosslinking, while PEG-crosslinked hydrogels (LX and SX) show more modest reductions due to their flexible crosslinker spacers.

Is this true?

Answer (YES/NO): NO